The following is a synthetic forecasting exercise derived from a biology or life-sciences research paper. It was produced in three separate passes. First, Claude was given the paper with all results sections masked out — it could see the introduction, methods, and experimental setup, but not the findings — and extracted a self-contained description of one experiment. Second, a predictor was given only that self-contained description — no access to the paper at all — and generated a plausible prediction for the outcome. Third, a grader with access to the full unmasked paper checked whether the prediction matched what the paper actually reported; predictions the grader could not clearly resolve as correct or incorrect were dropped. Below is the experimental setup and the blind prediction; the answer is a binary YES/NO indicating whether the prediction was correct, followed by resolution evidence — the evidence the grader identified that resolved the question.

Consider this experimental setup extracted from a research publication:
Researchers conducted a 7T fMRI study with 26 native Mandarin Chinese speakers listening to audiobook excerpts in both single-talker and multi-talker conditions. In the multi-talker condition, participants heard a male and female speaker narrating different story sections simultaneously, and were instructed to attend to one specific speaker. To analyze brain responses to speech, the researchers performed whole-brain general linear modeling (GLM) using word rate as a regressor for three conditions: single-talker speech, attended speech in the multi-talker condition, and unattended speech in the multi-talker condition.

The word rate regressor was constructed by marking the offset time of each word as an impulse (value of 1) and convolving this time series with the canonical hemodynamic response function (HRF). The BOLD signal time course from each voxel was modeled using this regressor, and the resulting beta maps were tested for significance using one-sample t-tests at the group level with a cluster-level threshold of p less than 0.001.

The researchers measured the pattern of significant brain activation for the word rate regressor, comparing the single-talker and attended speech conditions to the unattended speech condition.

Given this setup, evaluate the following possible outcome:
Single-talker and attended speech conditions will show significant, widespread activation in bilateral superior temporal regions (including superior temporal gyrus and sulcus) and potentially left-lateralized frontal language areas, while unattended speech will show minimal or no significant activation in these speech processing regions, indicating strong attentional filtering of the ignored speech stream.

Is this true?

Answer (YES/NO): NO